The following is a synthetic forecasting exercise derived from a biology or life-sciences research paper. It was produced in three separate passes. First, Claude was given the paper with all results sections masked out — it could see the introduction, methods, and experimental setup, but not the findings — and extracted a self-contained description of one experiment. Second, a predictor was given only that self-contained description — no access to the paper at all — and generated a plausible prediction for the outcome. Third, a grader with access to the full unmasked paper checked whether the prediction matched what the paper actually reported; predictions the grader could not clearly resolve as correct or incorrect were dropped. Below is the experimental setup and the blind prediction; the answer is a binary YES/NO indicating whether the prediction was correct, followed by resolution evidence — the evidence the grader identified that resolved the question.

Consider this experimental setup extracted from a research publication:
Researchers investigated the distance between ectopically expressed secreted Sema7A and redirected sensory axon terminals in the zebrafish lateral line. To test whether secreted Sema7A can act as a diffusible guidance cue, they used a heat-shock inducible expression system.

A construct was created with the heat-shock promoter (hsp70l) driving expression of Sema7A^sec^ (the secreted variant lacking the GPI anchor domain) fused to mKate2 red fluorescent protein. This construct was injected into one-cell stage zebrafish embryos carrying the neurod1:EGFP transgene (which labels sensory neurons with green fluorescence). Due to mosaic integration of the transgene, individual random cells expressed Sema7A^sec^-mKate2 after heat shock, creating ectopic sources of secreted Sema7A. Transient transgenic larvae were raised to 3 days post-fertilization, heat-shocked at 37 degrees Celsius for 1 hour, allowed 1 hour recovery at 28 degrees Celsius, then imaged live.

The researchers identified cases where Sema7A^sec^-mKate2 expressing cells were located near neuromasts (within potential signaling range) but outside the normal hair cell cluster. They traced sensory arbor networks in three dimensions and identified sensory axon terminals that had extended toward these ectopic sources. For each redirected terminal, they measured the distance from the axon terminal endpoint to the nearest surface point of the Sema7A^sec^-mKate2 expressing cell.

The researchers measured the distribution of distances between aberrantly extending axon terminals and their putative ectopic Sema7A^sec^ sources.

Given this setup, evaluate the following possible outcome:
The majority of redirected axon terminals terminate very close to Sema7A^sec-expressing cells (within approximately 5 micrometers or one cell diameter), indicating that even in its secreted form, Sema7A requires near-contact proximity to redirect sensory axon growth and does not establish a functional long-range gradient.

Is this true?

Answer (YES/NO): NO